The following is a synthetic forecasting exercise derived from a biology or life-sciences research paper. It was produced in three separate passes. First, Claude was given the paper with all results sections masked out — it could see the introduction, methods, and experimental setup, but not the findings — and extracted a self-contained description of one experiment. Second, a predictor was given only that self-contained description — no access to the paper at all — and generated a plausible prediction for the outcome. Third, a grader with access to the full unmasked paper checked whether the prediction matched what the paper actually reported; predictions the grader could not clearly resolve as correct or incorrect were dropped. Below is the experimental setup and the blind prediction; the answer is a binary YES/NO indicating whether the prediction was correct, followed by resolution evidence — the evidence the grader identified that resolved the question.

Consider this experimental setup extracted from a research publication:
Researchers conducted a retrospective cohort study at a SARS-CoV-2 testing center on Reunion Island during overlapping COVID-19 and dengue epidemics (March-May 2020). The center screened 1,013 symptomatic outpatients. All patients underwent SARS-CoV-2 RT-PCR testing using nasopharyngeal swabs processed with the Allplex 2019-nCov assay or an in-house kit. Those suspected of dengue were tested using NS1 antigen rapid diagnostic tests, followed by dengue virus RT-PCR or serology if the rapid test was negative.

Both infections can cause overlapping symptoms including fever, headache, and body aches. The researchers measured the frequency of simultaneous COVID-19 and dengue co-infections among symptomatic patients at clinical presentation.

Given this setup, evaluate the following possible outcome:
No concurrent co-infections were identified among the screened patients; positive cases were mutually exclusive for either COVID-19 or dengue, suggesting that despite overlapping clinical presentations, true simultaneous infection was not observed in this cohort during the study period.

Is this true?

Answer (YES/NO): YES